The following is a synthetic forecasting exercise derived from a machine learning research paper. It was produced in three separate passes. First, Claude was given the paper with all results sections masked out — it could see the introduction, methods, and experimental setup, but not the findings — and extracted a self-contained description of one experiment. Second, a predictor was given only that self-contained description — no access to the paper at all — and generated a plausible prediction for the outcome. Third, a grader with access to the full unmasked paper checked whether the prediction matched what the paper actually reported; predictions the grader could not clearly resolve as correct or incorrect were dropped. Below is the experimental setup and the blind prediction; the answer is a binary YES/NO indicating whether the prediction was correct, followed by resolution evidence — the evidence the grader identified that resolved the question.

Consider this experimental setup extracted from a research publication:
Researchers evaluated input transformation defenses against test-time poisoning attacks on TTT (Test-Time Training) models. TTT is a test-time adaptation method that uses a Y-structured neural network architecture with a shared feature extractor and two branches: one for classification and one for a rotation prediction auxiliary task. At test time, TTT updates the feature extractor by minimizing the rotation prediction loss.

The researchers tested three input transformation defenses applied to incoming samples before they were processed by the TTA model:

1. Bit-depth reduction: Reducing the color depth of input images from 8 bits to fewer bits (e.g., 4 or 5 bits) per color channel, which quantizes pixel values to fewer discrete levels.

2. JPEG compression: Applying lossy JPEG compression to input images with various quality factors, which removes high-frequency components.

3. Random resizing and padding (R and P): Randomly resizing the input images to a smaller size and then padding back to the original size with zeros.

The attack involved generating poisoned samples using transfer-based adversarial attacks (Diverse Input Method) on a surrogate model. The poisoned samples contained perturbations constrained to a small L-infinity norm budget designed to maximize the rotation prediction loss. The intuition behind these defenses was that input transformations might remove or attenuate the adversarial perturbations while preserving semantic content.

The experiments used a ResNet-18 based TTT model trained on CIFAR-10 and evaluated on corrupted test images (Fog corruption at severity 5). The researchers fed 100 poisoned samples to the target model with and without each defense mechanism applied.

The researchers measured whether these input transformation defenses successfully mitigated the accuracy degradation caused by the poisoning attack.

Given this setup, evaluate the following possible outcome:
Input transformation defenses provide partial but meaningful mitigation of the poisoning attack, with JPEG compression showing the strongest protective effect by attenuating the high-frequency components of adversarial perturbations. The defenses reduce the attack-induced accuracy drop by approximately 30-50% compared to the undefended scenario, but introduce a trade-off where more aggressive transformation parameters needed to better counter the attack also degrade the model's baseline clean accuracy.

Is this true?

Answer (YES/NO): NO